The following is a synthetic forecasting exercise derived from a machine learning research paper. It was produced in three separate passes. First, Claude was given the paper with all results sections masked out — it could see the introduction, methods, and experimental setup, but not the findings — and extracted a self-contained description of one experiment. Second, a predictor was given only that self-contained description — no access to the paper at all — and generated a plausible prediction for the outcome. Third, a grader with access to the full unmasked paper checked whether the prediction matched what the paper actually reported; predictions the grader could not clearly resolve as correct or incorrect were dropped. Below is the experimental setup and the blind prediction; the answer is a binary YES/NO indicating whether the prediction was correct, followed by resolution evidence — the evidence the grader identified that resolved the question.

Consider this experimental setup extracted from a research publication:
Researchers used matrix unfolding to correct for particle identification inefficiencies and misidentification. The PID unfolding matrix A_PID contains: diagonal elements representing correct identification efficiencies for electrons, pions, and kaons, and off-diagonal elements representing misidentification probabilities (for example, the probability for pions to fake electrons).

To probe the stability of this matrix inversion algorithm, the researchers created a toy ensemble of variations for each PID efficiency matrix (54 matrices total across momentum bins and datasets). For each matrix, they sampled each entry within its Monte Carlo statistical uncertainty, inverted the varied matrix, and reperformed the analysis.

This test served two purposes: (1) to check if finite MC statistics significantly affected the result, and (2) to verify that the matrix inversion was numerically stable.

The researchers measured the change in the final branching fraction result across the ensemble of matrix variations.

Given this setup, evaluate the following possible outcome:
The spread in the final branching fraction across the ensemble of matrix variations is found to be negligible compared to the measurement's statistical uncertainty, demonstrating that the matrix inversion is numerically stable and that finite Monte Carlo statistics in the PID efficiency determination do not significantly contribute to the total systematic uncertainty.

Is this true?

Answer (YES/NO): YES